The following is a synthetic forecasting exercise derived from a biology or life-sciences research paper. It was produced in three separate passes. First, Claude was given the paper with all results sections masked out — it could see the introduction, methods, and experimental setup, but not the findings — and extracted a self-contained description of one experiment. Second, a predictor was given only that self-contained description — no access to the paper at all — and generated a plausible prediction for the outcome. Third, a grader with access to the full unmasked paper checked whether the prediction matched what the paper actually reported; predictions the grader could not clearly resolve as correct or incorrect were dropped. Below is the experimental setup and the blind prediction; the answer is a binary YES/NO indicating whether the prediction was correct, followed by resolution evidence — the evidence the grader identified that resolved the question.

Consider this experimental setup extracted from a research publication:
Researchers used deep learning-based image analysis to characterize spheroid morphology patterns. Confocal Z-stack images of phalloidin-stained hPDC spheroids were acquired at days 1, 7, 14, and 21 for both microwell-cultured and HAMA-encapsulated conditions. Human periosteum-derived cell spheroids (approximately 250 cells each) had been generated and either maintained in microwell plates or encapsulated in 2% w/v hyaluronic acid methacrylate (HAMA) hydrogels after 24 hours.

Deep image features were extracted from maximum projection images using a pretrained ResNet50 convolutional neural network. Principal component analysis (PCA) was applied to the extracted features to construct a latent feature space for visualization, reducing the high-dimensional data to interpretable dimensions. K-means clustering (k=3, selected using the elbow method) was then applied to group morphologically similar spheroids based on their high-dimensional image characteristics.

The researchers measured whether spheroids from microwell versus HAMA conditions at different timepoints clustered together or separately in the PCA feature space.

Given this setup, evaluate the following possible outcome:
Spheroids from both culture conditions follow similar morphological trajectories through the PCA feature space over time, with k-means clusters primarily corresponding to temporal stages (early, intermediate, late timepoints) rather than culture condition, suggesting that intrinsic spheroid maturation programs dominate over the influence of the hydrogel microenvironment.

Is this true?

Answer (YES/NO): NO